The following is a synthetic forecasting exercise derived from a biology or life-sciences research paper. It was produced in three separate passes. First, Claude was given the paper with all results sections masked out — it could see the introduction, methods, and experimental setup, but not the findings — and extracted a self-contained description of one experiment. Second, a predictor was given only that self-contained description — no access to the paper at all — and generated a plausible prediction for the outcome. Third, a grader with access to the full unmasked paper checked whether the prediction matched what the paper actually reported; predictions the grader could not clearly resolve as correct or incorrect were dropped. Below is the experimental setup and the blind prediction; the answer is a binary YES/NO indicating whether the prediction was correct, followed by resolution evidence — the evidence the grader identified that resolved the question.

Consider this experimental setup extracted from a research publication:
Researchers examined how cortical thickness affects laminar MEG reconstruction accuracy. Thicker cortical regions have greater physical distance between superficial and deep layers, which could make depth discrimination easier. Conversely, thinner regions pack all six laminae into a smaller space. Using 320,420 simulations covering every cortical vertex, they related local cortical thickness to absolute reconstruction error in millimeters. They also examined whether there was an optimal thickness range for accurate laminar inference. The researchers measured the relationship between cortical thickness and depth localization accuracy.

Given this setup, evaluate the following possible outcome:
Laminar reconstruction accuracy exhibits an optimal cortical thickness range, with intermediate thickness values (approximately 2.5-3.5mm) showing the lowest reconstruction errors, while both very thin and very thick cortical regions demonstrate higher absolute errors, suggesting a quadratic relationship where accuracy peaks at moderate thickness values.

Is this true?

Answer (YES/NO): NO